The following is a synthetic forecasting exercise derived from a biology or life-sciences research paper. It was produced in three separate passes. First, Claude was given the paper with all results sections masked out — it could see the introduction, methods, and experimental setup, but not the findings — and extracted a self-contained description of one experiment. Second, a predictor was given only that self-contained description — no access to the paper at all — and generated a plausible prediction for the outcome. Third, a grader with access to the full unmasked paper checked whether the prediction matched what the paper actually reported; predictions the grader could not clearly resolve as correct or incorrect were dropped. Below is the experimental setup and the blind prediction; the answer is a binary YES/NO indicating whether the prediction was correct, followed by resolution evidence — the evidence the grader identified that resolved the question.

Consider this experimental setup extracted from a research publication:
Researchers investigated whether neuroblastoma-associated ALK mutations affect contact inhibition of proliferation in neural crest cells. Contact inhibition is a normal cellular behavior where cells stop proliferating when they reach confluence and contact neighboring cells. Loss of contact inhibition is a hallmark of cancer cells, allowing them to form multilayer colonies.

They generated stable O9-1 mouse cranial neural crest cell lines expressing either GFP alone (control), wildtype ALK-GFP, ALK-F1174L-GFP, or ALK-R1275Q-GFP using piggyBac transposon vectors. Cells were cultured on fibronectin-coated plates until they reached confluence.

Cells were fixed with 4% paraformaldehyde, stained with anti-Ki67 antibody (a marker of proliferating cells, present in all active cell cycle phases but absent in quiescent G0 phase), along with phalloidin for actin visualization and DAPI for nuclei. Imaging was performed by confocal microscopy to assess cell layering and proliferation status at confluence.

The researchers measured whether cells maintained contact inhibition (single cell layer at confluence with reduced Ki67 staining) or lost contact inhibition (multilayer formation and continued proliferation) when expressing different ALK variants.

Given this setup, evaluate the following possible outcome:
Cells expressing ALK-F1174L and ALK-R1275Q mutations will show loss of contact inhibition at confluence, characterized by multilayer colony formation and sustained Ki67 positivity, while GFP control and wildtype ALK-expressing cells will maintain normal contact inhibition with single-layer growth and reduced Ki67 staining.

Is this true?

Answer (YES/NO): YES